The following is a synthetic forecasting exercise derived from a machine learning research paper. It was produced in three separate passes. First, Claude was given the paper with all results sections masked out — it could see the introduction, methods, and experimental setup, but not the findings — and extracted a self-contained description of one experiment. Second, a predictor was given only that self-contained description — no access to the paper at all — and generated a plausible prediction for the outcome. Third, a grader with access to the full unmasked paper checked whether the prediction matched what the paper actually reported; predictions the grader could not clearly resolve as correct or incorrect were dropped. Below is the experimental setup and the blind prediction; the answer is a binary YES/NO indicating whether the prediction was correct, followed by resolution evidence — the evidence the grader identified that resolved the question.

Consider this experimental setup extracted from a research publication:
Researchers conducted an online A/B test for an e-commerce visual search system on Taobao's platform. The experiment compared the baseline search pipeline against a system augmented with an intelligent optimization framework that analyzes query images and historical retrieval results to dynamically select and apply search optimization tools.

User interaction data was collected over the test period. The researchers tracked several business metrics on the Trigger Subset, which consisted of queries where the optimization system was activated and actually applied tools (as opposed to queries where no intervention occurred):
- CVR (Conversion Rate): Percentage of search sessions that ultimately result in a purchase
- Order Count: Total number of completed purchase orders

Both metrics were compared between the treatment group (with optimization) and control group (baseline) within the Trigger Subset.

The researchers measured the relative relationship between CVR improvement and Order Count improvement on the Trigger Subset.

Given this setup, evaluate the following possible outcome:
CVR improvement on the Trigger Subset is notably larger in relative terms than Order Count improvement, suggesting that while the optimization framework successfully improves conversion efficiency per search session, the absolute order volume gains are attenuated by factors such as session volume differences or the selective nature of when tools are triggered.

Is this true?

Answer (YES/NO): NO